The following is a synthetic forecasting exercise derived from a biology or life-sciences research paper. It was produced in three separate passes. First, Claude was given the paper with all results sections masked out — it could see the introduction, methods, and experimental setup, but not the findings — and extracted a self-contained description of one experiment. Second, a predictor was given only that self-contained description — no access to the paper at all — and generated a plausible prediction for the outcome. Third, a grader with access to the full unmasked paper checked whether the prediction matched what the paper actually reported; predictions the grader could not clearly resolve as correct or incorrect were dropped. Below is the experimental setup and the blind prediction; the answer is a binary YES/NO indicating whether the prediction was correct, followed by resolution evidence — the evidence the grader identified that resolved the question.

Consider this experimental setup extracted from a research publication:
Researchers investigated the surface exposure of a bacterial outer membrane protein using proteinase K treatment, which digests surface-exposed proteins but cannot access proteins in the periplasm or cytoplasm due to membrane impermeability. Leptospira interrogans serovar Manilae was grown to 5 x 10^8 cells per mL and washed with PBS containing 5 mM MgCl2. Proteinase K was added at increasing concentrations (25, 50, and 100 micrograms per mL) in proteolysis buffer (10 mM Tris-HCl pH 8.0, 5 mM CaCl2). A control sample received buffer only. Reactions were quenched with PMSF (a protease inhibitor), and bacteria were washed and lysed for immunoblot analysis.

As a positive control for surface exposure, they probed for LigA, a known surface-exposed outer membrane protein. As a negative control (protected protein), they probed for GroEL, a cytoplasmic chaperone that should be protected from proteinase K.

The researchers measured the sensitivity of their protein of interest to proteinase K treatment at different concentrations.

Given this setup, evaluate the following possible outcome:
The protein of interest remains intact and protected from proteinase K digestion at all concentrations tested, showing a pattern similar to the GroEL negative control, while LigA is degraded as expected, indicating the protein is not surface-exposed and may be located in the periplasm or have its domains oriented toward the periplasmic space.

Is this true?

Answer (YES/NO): NO